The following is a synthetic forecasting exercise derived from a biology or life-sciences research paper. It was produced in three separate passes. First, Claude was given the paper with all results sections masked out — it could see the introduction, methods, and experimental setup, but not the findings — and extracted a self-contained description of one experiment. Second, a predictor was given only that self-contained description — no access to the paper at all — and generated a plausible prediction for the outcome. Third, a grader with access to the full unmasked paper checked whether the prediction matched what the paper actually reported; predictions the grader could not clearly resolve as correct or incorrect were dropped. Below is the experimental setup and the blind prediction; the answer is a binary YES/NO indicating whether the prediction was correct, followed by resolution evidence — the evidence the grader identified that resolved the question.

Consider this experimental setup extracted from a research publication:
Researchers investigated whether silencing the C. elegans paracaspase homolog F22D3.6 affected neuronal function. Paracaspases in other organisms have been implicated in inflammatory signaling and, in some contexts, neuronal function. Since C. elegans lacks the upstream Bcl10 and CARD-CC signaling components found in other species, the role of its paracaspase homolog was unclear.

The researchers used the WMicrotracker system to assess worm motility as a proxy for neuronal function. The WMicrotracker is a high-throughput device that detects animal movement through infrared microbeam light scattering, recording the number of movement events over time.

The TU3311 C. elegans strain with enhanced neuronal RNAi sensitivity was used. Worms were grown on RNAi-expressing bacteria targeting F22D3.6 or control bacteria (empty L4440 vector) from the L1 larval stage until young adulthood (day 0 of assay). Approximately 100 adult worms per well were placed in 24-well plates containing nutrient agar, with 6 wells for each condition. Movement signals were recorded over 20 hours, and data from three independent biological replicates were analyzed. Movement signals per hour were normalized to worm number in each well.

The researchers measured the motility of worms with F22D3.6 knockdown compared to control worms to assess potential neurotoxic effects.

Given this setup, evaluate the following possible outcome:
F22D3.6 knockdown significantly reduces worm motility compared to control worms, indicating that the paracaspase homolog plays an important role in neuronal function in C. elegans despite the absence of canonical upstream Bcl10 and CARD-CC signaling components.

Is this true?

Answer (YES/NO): NO